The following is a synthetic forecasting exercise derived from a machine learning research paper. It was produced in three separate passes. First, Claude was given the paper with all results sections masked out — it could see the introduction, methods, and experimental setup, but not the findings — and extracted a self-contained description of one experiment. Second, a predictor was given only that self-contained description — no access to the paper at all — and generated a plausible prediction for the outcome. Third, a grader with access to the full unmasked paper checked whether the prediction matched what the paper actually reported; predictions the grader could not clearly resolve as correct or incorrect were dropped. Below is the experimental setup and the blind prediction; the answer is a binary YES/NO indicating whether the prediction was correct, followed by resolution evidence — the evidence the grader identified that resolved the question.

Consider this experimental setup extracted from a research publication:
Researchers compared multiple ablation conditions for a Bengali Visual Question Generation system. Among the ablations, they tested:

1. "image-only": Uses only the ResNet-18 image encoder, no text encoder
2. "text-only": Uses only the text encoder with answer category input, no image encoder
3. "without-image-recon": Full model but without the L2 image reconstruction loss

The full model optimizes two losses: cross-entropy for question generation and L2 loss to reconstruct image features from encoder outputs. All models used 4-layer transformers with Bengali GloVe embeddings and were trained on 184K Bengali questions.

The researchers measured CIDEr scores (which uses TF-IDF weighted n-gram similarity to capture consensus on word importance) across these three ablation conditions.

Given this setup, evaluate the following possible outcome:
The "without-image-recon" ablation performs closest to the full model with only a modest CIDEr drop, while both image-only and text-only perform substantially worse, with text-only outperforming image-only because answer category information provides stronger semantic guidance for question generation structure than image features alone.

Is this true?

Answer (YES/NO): NO